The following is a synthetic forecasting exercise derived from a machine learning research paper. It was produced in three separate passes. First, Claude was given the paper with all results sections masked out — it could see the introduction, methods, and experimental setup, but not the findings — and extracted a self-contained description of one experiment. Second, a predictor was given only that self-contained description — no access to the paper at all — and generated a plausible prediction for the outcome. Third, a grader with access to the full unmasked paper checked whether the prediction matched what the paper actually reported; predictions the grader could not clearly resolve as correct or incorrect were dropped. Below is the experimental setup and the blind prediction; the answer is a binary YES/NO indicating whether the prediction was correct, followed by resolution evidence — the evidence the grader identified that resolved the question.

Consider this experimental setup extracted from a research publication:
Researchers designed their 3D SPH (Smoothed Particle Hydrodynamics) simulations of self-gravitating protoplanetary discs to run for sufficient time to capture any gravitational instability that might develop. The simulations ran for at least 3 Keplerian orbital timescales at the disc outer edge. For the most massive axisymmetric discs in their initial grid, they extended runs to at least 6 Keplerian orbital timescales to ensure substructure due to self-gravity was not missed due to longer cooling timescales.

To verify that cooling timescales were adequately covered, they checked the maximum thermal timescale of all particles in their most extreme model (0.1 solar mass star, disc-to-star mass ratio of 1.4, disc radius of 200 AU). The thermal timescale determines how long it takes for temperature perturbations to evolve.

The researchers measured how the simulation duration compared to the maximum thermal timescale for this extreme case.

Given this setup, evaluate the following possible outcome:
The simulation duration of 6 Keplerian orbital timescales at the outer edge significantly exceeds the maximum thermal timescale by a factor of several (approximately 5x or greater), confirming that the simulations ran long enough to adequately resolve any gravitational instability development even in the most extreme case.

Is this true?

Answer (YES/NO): NO